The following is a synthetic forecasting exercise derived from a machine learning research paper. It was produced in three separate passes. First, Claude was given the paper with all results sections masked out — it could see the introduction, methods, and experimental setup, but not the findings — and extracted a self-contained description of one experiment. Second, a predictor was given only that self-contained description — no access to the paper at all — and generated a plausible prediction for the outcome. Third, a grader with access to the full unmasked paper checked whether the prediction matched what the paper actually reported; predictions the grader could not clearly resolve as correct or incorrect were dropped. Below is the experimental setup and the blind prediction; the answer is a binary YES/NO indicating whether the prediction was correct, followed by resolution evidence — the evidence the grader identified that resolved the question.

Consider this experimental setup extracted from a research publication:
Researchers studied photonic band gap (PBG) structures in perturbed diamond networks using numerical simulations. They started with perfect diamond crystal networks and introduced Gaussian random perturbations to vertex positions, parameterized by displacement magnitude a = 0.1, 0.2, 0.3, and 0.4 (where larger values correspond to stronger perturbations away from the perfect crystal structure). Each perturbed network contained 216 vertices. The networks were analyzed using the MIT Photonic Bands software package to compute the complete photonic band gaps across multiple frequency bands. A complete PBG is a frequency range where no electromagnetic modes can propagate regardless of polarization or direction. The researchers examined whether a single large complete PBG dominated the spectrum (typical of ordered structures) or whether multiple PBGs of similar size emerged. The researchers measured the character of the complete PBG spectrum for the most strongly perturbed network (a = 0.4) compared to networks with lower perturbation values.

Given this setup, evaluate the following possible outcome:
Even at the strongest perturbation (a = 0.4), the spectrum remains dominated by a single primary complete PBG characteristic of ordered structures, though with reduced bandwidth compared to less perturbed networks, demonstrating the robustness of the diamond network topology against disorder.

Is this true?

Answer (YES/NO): NO